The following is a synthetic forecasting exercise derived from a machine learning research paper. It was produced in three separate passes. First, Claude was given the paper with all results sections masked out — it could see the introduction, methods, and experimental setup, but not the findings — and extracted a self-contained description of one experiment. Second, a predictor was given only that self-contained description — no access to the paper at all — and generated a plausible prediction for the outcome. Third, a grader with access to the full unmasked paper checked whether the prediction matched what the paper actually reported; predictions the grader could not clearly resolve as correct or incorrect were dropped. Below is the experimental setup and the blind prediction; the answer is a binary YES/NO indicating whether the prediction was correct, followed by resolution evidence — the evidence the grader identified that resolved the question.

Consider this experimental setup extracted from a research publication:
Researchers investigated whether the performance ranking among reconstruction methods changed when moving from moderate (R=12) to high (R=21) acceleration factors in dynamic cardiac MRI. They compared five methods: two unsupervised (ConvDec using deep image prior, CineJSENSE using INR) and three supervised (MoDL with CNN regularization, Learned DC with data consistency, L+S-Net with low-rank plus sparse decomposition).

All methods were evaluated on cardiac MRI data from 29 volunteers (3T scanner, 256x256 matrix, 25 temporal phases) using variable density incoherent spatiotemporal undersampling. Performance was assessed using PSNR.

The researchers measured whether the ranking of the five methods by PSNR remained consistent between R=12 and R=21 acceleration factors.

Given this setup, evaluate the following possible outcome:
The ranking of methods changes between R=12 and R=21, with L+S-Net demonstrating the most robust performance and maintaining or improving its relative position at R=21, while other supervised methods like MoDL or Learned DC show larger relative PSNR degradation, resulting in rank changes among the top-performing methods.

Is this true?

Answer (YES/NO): NO